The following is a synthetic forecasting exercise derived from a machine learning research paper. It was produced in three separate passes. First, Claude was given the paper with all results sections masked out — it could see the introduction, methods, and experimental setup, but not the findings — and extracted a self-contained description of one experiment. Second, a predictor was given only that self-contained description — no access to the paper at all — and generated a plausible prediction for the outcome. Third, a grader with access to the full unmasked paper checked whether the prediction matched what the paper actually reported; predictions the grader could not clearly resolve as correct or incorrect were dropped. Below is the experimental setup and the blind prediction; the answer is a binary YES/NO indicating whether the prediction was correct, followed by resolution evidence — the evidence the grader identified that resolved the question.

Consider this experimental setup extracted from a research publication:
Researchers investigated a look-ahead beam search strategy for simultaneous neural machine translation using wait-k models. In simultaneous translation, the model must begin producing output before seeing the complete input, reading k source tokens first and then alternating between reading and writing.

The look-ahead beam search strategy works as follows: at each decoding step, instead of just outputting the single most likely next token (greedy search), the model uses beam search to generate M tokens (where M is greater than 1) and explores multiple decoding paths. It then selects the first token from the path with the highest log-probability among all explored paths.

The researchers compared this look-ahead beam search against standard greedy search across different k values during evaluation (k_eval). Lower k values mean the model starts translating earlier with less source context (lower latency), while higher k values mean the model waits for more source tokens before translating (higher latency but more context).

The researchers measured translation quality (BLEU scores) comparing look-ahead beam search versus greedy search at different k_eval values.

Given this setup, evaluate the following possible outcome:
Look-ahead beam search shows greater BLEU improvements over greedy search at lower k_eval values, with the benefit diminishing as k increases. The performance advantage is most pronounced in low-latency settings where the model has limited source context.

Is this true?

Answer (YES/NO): YES